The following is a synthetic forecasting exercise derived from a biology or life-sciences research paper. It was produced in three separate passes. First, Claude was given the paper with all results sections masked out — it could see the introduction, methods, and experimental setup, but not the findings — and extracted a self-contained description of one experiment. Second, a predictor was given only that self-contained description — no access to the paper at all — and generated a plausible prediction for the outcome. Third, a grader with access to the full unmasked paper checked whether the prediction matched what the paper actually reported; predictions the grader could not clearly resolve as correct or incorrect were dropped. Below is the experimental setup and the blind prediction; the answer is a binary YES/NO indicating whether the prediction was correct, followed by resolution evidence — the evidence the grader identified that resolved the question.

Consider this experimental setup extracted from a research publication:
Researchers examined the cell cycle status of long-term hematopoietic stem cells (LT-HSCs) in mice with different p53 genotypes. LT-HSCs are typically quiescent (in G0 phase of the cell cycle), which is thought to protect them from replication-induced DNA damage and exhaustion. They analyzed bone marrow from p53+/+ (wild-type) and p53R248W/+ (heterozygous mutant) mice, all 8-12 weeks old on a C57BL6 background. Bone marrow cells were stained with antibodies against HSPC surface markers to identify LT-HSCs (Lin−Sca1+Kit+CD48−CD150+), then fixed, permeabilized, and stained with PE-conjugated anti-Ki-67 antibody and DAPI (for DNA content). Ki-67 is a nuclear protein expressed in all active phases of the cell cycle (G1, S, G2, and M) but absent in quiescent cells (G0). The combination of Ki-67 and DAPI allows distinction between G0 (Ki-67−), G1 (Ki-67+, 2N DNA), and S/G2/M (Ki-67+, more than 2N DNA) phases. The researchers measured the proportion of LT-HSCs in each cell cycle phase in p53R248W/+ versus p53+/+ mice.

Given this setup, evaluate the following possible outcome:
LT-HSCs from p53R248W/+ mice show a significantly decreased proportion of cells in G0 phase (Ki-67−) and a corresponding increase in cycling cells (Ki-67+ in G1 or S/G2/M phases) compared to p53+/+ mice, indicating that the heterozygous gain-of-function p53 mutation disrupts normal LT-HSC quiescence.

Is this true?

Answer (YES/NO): NO